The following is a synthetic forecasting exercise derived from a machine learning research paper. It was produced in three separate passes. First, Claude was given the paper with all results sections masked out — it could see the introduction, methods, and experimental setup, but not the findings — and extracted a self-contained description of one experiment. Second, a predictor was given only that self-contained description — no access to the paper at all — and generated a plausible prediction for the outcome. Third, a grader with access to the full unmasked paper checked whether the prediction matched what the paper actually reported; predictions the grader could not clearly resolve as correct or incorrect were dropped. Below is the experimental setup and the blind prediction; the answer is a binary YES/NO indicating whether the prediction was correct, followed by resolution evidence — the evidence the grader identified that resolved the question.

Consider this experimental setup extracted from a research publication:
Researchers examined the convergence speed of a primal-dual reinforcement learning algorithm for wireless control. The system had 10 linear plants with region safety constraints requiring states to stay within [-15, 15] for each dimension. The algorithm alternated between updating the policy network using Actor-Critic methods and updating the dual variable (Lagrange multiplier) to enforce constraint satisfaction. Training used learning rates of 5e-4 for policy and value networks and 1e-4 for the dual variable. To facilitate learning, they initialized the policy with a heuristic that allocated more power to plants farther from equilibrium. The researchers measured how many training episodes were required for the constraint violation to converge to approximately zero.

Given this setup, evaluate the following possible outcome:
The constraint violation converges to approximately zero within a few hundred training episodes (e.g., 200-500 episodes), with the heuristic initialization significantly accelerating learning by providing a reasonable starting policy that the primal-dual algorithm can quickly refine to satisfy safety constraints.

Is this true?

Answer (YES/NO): NO